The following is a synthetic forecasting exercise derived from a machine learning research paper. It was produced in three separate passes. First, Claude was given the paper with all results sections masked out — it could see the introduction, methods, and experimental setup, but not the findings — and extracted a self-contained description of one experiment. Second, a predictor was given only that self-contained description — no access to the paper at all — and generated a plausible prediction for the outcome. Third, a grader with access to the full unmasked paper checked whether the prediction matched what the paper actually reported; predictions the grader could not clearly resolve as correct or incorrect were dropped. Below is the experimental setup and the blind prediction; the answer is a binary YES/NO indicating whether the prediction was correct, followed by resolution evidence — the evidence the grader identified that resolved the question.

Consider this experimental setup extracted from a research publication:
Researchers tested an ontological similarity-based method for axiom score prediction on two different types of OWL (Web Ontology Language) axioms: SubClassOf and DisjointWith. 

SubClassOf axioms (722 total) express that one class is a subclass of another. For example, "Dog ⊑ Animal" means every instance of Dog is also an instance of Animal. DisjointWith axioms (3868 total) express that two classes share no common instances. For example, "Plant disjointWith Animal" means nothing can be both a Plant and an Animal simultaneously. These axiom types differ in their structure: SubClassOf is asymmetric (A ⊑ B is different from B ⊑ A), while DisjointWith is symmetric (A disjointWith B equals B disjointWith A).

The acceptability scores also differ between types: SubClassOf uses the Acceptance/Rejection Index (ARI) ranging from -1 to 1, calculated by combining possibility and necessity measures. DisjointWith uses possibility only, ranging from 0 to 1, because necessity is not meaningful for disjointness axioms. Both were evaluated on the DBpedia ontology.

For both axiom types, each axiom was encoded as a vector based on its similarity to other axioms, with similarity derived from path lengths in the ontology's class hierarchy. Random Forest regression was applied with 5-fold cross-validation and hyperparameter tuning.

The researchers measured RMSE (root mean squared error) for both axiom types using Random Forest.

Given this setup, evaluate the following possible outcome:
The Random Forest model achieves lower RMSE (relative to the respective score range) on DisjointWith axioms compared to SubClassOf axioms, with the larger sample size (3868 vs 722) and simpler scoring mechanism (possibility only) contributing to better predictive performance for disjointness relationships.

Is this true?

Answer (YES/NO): NO